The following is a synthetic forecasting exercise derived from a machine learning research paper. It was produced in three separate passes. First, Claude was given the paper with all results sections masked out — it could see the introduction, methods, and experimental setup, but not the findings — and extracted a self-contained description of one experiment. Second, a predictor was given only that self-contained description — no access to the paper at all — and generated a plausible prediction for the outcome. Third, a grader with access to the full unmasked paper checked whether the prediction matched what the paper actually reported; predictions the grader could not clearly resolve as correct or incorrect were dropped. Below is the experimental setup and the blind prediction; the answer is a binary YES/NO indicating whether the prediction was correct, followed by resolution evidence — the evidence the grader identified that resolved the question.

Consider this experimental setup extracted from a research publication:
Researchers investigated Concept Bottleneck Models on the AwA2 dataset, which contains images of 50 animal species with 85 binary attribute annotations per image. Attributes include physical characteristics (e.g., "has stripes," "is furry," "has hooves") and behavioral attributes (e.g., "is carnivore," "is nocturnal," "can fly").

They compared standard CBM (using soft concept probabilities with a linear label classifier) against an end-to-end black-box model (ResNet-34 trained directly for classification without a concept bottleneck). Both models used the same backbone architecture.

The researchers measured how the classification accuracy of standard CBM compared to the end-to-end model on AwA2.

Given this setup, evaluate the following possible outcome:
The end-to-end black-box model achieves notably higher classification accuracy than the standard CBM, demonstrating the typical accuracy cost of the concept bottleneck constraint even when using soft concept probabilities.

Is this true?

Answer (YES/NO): YES